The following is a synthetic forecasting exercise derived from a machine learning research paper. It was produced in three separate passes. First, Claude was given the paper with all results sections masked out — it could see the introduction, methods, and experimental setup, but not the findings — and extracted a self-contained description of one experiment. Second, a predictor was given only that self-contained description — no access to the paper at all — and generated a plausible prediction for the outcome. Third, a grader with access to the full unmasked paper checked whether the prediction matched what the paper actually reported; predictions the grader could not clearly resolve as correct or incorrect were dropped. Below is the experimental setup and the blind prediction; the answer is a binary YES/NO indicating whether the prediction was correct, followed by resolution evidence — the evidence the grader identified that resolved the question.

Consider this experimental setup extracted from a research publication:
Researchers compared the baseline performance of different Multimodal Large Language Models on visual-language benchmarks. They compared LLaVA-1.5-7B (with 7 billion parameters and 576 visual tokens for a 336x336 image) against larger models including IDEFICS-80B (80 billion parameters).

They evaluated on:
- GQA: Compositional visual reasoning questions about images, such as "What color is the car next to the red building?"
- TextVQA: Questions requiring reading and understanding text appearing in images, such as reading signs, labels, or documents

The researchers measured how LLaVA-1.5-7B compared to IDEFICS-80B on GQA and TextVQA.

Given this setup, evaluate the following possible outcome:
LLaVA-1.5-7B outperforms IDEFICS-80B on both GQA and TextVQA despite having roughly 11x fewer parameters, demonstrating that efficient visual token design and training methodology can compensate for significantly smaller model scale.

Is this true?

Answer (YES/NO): YES